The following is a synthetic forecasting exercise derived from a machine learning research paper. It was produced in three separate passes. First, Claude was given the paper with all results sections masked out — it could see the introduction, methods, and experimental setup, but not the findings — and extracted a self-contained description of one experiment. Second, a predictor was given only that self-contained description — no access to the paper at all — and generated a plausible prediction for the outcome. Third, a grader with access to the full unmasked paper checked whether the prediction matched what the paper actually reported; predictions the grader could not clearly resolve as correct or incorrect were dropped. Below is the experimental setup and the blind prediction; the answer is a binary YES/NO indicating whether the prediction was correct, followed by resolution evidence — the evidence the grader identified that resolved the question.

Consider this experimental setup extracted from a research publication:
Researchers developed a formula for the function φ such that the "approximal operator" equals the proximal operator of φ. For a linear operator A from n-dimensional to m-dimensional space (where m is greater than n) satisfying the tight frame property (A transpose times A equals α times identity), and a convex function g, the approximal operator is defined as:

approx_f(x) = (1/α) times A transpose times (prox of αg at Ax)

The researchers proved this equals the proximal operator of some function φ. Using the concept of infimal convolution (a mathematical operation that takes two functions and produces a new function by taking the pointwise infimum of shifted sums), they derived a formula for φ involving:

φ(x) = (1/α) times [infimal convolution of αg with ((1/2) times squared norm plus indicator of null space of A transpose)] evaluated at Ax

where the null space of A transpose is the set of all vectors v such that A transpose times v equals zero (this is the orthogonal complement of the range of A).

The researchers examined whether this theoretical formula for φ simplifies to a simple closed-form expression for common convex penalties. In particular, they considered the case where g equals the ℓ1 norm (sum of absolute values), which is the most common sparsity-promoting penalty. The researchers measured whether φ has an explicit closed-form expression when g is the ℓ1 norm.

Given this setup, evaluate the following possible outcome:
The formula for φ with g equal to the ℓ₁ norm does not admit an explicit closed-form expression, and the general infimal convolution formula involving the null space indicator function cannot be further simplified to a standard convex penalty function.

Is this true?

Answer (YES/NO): YES